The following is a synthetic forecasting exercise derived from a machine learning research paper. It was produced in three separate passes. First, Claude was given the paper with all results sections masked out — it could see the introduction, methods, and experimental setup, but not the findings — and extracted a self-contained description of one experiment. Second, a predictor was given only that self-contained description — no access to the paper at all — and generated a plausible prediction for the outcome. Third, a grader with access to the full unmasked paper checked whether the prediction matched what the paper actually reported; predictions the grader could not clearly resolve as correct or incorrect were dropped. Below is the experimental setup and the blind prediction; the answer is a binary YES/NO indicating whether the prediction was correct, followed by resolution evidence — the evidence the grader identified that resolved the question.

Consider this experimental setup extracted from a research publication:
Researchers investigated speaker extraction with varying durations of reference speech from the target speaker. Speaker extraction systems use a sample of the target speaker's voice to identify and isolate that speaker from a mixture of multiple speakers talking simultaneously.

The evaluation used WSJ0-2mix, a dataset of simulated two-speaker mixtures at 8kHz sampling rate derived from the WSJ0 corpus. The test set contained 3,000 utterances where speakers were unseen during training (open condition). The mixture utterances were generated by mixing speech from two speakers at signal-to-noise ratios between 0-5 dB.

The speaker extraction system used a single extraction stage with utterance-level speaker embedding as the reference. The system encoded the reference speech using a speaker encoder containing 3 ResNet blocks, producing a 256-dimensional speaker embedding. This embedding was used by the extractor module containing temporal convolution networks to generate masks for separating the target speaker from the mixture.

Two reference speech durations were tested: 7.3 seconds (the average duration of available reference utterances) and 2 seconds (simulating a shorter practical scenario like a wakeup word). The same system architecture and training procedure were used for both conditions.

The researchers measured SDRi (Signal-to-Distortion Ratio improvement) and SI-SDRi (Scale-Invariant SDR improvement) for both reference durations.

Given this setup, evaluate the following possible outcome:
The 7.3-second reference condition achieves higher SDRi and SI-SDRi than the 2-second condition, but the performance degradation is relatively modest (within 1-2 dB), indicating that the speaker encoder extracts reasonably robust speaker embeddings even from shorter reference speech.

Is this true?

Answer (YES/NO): YES